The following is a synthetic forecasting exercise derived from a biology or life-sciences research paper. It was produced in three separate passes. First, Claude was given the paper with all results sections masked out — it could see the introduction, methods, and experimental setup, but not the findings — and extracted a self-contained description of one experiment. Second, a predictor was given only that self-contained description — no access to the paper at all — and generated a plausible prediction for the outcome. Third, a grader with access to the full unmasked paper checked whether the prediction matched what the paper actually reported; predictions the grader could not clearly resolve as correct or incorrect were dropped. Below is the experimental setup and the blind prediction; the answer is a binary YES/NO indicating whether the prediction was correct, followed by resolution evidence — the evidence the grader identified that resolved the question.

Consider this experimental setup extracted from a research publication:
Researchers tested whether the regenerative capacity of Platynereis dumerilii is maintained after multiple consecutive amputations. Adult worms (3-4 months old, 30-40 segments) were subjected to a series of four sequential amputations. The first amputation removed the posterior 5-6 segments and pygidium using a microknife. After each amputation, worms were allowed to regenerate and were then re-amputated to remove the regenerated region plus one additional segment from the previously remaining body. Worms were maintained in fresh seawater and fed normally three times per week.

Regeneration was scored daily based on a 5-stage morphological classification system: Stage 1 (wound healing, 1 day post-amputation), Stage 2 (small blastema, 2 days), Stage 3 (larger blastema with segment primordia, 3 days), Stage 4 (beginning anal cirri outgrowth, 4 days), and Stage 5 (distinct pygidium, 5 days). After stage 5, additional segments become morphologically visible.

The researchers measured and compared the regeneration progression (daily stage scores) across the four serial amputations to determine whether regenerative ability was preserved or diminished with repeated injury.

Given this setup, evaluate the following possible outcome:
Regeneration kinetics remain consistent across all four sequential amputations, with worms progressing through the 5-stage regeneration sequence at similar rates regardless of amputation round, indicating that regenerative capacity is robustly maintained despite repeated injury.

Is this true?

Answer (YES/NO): NO